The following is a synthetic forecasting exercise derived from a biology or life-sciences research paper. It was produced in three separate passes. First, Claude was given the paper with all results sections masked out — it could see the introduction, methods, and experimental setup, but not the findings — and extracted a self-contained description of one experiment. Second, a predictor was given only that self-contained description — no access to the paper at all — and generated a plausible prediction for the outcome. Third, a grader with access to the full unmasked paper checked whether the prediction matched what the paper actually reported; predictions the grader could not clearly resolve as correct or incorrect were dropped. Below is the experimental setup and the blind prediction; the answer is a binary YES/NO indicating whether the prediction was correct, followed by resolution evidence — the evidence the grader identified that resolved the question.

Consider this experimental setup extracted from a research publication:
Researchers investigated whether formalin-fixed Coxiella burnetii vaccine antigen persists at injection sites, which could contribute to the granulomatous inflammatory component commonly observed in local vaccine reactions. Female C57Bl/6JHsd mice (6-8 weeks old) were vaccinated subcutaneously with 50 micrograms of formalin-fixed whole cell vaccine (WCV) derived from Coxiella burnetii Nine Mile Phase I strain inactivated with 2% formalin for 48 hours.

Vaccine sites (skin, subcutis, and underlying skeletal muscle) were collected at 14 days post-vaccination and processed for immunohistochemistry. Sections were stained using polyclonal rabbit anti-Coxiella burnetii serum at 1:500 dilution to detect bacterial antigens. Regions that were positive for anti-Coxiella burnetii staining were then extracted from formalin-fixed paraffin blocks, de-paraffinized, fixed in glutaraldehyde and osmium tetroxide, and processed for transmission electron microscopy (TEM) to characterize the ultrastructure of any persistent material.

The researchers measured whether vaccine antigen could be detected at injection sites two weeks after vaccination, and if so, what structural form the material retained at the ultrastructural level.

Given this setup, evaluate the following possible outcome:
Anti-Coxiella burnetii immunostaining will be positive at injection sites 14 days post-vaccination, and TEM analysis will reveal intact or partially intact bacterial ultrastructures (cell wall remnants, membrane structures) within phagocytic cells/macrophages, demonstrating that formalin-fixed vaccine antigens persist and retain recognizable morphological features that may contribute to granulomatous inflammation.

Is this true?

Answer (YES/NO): YES